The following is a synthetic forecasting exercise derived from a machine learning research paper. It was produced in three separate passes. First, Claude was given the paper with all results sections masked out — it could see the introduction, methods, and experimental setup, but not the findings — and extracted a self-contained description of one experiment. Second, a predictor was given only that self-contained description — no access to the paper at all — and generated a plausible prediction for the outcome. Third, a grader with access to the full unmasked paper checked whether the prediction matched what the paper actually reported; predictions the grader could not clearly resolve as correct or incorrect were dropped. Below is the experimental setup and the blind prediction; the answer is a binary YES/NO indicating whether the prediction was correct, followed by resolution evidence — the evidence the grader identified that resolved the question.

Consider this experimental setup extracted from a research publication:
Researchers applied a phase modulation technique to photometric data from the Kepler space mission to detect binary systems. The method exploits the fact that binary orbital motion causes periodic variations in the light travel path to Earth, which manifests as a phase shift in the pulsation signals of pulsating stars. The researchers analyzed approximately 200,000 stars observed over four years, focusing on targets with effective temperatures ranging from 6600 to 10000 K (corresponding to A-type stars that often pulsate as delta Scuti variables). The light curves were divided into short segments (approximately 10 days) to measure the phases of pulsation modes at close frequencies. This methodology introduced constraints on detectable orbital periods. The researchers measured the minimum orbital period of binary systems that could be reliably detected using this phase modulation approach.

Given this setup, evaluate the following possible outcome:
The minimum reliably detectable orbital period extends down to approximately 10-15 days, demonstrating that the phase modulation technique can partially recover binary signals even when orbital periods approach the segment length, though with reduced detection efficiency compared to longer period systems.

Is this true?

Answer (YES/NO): NO